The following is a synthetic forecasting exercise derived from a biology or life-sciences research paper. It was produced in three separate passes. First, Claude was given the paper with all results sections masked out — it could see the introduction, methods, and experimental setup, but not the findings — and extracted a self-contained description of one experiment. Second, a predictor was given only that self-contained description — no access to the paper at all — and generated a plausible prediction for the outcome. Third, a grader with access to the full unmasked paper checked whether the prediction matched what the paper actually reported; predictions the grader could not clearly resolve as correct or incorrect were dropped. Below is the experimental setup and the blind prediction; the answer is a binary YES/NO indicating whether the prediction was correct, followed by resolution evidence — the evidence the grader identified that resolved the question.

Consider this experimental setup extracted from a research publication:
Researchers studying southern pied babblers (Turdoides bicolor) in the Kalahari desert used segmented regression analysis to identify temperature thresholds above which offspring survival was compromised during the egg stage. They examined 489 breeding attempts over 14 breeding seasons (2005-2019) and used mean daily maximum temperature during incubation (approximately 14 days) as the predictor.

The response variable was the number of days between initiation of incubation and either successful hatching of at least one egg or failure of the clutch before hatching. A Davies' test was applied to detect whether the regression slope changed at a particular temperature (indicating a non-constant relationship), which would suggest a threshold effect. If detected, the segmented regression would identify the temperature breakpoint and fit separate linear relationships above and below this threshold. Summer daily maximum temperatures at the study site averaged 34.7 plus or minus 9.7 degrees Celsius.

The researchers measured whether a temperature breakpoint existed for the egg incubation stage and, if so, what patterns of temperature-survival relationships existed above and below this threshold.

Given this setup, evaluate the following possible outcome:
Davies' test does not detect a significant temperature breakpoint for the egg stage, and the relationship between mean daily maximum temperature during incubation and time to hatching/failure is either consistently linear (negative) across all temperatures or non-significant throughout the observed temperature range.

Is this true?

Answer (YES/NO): NO